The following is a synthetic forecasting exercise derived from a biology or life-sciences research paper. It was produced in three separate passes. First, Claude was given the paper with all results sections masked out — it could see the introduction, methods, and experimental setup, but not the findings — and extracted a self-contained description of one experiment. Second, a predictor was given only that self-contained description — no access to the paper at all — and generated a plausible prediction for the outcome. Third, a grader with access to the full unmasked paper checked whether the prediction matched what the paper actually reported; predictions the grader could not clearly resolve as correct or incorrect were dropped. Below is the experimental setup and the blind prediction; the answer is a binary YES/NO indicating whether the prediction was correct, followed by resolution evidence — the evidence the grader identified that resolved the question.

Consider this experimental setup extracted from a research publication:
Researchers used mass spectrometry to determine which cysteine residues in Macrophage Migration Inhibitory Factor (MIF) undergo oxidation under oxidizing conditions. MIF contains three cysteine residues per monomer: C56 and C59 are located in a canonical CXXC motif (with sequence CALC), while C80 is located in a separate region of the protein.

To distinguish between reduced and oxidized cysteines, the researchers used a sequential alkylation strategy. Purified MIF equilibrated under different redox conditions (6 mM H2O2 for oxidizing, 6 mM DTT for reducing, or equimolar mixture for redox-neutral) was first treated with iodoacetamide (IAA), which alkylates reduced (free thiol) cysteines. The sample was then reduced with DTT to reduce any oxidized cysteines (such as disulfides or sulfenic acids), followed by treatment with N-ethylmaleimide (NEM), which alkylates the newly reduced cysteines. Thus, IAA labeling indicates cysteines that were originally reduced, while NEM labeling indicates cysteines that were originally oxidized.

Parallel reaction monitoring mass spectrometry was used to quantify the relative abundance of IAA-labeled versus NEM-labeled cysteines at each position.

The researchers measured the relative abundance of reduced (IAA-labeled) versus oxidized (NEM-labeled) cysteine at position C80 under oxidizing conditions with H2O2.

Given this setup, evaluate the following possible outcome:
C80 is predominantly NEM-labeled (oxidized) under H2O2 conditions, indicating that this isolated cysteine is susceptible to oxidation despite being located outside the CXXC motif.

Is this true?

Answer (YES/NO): YES